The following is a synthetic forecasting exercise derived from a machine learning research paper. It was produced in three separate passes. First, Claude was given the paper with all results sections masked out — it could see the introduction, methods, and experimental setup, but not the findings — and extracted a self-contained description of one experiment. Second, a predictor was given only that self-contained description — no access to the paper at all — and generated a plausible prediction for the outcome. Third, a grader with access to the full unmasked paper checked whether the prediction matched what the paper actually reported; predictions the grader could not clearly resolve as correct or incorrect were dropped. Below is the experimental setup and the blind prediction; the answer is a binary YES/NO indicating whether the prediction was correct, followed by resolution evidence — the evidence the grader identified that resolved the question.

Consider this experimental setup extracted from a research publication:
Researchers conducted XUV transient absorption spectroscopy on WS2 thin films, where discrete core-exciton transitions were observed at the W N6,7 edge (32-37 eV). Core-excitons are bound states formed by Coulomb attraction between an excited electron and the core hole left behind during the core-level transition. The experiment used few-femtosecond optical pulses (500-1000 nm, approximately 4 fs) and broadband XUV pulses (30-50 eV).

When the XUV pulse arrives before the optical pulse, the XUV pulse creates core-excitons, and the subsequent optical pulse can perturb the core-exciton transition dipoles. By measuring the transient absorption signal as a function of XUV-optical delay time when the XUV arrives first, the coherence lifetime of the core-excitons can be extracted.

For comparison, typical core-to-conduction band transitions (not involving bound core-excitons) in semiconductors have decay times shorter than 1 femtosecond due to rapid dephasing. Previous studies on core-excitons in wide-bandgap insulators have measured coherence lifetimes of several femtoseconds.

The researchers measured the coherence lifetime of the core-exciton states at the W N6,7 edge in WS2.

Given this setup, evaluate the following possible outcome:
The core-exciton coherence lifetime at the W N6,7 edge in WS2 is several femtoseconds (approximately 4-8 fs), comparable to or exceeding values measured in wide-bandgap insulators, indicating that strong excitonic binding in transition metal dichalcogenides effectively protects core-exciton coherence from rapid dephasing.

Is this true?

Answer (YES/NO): NO